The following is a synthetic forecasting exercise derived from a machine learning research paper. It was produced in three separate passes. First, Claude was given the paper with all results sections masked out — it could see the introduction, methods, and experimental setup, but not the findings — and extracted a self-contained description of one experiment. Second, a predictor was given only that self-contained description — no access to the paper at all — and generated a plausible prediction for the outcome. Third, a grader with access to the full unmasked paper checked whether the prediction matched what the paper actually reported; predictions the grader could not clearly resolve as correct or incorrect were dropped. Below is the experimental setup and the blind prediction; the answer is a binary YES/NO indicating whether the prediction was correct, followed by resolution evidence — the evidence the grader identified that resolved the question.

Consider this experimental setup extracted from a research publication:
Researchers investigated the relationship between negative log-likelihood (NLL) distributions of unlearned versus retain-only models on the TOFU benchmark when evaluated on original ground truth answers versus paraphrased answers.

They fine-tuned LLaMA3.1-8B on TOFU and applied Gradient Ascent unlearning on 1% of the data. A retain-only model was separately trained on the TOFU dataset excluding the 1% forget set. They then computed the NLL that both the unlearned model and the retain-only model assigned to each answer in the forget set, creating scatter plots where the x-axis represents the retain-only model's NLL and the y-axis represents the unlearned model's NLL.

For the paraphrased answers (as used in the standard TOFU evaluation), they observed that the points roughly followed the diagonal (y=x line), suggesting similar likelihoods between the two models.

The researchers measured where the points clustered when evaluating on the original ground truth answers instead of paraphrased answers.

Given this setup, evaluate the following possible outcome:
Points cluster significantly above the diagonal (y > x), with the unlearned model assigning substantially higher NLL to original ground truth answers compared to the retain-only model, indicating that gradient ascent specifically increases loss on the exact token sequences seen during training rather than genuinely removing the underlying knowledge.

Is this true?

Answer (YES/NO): NO